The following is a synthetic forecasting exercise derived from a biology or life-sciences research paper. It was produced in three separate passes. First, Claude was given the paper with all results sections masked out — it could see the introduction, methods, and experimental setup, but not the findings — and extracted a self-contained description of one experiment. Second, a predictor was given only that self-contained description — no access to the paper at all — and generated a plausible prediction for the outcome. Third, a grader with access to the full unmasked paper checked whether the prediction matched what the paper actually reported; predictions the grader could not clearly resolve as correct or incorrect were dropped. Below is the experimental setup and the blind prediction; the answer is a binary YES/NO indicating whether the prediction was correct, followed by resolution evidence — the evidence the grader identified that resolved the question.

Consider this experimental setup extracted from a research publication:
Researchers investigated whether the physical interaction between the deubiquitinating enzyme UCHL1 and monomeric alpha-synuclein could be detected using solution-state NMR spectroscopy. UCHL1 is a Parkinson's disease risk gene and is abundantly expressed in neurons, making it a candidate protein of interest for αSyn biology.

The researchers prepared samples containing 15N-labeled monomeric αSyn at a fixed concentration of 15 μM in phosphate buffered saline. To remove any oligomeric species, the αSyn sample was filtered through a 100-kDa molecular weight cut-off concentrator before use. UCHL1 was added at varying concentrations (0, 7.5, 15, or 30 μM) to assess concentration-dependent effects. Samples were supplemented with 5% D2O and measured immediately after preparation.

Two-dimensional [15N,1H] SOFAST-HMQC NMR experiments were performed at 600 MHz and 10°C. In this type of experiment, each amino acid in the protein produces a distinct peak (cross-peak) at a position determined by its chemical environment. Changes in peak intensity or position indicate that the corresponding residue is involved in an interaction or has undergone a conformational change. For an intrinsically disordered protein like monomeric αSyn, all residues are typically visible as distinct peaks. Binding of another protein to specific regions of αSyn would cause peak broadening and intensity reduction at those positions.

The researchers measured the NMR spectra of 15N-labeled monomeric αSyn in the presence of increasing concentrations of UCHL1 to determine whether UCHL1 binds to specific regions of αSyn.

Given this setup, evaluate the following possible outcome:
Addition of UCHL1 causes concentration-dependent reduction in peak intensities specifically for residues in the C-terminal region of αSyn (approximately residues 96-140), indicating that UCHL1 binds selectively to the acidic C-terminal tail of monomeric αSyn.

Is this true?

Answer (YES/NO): NO